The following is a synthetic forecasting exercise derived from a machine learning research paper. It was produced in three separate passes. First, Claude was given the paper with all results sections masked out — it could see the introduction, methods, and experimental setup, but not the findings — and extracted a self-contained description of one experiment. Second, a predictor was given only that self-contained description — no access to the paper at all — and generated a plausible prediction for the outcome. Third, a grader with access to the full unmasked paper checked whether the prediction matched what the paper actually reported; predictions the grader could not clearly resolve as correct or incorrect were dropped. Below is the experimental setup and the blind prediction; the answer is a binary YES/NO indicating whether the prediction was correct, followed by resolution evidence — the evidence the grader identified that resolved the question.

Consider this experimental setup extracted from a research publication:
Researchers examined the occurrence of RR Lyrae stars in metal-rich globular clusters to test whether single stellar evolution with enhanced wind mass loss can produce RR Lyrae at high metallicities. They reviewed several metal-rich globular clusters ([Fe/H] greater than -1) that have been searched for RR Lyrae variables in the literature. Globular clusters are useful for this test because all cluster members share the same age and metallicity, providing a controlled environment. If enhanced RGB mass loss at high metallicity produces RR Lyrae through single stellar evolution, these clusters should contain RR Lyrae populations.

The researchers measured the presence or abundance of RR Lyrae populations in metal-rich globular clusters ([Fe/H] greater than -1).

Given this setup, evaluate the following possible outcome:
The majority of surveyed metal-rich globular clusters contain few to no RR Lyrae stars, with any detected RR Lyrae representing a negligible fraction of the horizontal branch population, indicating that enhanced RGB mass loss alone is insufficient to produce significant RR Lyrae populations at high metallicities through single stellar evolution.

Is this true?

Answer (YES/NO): YES